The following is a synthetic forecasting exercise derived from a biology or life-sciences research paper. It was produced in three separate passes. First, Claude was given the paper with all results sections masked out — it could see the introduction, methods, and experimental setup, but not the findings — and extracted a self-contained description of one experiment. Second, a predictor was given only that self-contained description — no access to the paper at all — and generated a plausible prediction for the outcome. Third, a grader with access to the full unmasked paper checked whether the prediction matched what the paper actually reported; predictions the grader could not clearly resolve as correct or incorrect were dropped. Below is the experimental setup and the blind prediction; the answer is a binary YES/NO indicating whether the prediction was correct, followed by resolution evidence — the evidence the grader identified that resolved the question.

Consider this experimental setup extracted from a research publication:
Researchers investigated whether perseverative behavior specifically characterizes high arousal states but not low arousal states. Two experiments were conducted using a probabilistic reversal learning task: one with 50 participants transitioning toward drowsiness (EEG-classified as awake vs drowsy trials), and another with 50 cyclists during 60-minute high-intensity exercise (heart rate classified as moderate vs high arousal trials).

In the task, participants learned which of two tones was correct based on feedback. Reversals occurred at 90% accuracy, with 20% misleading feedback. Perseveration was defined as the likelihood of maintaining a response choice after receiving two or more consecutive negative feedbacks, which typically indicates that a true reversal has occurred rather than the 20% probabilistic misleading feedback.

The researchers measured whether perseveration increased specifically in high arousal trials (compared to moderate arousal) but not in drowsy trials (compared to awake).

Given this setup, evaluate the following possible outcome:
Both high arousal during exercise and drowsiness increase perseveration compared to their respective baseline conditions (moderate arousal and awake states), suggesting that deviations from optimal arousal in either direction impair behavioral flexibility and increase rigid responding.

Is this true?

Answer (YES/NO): NO